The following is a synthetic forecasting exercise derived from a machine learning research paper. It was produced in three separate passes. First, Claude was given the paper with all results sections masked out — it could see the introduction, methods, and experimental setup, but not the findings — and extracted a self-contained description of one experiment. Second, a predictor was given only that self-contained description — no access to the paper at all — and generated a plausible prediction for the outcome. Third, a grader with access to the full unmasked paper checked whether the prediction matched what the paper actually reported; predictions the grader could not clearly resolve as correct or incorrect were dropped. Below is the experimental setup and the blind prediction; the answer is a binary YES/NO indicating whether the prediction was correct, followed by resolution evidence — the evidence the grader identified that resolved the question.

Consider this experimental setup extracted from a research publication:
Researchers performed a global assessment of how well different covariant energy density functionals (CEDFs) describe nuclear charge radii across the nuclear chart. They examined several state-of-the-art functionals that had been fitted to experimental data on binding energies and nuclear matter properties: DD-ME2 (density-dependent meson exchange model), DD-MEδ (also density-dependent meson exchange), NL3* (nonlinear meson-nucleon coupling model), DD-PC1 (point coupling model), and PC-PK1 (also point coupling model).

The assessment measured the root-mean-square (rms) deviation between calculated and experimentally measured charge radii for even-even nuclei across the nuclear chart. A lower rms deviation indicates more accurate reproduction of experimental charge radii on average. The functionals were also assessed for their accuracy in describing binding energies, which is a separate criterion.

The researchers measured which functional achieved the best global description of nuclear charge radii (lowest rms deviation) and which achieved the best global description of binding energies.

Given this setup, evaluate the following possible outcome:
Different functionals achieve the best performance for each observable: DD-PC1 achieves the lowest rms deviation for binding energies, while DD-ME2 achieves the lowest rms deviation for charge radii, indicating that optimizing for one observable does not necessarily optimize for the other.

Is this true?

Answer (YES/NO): YES